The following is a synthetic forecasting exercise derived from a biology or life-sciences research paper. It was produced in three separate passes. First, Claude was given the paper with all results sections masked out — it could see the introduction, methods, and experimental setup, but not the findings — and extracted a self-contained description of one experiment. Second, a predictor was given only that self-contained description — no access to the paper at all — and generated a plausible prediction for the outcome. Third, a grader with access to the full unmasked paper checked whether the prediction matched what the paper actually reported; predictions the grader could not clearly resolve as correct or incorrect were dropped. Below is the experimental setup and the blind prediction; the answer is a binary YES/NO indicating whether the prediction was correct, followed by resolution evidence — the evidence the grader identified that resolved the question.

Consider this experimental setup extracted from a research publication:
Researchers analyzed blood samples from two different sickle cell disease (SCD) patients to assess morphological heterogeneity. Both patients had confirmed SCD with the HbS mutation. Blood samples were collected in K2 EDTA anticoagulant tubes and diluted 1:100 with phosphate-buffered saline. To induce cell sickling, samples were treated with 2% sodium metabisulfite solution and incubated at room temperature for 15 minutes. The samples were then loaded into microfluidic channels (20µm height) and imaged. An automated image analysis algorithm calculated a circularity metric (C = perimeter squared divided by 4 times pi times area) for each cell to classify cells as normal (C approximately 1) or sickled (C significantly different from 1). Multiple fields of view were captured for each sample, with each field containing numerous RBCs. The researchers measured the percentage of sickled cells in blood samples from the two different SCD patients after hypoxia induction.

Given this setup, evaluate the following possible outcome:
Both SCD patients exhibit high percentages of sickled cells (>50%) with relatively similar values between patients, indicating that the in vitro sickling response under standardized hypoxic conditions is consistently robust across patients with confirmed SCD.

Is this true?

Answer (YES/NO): NO